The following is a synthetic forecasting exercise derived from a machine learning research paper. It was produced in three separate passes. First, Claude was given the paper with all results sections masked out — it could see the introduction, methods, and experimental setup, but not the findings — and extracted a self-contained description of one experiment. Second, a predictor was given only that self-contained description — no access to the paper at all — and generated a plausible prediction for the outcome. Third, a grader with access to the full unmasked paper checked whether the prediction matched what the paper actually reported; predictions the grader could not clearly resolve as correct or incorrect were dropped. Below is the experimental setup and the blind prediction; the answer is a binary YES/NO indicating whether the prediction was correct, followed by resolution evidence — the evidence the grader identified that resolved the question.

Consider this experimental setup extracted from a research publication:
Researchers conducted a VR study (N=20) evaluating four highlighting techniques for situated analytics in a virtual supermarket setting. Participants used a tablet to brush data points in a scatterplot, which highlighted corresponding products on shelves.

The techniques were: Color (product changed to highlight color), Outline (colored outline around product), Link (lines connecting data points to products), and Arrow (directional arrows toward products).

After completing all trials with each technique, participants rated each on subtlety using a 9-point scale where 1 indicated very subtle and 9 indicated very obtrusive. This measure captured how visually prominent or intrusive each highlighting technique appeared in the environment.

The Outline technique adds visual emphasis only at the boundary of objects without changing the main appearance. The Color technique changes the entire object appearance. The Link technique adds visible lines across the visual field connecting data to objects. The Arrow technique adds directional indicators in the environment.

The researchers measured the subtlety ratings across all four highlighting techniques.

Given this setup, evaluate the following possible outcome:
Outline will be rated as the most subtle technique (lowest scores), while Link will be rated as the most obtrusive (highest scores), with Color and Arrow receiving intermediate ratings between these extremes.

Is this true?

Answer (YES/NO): NO